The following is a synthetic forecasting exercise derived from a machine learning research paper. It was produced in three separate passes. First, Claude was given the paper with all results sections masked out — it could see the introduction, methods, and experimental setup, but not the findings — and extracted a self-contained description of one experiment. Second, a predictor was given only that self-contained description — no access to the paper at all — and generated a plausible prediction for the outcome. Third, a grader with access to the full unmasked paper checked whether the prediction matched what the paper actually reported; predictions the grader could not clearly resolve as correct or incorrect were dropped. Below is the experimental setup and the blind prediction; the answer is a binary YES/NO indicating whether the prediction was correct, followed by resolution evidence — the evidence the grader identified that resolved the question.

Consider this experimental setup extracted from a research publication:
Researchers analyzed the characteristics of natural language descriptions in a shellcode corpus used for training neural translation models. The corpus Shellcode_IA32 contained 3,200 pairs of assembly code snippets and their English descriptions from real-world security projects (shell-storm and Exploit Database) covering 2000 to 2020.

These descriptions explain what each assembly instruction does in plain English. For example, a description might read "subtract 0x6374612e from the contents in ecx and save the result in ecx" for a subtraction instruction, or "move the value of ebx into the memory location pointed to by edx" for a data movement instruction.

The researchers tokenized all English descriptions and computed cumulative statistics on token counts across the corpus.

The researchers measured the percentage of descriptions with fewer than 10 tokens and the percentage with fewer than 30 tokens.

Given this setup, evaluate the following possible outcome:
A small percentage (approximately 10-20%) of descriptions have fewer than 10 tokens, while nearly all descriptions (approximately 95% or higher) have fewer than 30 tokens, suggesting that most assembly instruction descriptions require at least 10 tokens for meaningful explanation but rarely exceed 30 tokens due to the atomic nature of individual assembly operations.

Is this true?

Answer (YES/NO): NO